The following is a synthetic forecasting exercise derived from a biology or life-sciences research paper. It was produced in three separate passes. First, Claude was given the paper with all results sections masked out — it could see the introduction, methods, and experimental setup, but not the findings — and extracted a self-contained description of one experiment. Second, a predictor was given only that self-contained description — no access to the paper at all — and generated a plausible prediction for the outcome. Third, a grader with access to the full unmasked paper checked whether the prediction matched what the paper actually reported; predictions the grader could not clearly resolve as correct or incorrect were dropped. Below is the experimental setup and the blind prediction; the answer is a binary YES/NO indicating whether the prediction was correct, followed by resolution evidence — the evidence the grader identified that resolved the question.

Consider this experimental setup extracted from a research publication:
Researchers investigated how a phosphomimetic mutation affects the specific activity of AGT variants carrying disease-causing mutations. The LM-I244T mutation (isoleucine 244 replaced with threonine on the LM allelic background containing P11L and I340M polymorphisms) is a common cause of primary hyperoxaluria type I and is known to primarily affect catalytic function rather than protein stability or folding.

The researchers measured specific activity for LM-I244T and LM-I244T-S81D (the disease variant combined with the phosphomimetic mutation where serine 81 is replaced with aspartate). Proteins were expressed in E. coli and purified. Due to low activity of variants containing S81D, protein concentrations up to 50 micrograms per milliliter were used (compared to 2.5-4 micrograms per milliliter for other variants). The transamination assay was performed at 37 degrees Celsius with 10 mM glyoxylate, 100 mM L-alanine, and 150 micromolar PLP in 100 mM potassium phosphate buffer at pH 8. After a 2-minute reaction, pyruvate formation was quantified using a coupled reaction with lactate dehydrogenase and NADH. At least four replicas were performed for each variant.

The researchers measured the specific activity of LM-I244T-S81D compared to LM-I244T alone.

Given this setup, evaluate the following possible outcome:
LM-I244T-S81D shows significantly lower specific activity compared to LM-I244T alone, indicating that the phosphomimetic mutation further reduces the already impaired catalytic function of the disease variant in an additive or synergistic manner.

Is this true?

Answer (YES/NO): YES